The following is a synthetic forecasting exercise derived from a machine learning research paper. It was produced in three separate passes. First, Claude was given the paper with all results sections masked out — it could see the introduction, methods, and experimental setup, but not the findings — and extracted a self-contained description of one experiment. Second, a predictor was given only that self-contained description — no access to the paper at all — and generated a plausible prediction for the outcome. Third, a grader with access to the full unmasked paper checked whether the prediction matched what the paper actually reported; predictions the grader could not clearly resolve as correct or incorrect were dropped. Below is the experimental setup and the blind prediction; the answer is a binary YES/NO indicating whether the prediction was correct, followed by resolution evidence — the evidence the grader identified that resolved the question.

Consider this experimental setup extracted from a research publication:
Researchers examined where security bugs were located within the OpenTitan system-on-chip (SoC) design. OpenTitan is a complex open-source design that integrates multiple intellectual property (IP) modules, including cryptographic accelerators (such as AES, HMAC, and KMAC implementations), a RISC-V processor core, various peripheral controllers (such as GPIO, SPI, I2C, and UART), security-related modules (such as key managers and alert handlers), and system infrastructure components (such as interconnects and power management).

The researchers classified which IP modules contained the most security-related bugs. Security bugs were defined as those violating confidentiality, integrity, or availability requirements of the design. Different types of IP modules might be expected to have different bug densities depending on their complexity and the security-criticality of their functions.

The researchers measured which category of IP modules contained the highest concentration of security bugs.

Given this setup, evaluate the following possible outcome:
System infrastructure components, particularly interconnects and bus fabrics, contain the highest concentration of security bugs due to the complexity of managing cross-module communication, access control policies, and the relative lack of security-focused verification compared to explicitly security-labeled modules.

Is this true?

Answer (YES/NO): NO